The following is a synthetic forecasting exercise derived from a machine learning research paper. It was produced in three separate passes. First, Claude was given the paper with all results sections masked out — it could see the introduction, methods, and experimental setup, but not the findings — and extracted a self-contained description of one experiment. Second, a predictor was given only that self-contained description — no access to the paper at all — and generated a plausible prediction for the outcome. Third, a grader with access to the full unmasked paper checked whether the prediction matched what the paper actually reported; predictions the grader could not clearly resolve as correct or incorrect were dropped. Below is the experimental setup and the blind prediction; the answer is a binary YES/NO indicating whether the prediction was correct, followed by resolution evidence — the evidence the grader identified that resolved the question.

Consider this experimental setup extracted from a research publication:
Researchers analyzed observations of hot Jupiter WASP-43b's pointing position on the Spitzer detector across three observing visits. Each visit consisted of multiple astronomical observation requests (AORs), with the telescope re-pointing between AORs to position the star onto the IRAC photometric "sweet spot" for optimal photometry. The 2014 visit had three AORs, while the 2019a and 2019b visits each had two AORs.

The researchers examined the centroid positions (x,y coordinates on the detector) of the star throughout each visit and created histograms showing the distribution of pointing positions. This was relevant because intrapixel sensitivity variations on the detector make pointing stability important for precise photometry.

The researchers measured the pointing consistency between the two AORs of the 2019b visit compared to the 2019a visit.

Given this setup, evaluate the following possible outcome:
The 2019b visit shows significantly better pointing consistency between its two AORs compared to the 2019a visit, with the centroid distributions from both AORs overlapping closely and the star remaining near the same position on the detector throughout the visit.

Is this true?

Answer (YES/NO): NO